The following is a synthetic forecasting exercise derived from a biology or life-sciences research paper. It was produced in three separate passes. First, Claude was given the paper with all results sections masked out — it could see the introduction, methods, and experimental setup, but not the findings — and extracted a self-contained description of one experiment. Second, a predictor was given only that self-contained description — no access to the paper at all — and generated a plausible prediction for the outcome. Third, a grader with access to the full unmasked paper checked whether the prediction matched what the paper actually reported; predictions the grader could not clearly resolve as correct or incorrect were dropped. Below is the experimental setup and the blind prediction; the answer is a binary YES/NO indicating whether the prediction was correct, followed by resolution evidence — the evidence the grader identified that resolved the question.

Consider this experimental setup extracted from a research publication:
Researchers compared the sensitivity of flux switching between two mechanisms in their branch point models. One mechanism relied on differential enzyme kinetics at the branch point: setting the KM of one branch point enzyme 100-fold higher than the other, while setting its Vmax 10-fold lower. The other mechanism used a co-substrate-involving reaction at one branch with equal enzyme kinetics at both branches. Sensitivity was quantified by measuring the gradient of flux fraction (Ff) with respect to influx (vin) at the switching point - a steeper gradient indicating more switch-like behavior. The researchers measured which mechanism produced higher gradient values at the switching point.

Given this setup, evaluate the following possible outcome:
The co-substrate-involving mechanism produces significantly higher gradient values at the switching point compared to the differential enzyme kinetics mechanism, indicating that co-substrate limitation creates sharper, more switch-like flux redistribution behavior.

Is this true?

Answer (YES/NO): YES